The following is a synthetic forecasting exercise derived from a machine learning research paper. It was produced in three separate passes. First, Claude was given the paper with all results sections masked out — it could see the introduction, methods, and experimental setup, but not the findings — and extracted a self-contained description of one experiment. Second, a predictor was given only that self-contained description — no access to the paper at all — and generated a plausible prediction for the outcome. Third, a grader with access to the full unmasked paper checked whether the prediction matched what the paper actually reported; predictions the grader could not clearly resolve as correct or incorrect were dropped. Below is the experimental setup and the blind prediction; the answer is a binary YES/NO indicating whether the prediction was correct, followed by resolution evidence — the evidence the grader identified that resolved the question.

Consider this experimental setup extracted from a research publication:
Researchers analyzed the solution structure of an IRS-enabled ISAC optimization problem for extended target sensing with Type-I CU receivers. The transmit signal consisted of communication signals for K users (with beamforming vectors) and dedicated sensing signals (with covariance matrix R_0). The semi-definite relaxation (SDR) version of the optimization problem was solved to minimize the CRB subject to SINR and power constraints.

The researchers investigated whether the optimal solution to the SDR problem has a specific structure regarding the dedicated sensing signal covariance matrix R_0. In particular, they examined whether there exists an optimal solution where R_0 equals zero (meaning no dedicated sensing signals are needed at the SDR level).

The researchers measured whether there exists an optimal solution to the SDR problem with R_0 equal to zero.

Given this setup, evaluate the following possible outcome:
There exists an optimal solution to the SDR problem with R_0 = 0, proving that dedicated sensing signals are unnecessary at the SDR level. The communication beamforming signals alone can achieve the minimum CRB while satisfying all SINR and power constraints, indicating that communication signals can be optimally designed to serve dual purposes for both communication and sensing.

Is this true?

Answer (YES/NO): YES